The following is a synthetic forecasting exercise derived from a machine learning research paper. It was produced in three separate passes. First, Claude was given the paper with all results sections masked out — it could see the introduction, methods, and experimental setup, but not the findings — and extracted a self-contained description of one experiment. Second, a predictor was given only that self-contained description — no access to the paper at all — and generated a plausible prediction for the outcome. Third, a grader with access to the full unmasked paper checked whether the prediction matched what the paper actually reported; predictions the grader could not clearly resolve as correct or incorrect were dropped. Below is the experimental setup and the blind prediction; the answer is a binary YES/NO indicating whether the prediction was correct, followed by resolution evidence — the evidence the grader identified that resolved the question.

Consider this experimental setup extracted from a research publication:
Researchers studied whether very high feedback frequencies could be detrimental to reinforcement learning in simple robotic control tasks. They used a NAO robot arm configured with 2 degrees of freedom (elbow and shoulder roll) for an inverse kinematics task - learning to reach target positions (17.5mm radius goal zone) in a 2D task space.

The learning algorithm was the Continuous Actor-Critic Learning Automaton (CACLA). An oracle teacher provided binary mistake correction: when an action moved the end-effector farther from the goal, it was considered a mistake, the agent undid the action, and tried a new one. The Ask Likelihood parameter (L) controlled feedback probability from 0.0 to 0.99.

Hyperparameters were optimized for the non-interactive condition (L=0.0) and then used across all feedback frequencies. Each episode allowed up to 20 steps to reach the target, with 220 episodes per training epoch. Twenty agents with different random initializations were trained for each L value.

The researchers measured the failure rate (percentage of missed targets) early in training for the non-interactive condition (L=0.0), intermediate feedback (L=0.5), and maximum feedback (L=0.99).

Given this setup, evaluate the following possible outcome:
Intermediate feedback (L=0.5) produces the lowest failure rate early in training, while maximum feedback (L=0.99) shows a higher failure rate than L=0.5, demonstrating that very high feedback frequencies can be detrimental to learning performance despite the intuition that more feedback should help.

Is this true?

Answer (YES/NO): NO